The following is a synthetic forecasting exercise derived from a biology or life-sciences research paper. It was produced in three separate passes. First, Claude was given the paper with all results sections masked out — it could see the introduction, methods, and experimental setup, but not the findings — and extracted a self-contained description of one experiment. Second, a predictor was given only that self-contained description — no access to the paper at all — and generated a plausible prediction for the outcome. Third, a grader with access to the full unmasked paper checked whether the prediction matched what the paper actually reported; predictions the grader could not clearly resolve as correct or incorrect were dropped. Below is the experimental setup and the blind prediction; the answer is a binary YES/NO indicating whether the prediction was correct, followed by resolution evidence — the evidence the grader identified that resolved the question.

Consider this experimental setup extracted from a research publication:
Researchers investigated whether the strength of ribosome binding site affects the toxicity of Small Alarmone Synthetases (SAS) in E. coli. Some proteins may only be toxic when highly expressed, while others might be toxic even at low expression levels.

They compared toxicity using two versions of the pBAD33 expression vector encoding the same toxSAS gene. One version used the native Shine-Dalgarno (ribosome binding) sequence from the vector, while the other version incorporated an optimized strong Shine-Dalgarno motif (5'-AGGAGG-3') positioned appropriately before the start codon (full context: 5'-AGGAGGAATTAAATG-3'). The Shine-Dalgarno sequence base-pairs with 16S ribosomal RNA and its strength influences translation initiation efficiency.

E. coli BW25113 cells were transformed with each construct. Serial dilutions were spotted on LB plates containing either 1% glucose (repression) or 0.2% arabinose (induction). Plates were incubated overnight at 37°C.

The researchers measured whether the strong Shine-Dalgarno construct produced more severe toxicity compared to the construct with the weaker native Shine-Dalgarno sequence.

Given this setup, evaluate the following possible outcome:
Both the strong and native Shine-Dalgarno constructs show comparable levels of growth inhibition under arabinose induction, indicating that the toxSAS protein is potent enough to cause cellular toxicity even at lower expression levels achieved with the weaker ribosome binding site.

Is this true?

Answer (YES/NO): NO